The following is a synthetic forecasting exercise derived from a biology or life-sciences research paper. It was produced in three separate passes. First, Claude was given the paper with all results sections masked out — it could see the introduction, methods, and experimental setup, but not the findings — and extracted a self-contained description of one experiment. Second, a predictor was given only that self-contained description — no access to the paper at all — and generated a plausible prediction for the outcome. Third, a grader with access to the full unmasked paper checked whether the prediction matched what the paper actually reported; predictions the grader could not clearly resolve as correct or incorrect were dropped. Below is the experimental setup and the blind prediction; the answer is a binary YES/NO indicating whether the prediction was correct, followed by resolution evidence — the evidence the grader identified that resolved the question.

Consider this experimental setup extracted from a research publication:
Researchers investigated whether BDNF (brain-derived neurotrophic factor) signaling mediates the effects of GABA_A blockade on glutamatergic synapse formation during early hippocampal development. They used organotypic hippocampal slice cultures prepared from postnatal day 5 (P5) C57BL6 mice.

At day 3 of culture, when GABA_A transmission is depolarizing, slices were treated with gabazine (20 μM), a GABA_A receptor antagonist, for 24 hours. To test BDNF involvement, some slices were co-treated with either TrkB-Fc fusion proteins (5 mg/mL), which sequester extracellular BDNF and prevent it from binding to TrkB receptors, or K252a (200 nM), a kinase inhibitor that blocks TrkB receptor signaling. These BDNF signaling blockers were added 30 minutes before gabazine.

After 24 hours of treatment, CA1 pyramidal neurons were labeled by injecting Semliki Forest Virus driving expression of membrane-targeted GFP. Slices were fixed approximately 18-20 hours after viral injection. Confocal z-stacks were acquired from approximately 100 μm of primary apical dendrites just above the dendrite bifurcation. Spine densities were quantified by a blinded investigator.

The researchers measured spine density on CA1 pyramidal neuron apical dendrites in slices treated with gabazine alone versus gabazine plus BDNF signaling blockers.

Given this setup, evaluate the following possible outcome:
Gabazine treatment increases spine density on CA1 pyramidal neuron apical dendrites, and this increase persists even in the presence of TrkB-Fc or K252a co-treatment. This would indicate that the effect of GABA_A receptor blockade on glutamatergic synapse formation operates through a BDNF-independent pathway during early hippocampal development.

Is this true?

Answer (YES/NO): YES